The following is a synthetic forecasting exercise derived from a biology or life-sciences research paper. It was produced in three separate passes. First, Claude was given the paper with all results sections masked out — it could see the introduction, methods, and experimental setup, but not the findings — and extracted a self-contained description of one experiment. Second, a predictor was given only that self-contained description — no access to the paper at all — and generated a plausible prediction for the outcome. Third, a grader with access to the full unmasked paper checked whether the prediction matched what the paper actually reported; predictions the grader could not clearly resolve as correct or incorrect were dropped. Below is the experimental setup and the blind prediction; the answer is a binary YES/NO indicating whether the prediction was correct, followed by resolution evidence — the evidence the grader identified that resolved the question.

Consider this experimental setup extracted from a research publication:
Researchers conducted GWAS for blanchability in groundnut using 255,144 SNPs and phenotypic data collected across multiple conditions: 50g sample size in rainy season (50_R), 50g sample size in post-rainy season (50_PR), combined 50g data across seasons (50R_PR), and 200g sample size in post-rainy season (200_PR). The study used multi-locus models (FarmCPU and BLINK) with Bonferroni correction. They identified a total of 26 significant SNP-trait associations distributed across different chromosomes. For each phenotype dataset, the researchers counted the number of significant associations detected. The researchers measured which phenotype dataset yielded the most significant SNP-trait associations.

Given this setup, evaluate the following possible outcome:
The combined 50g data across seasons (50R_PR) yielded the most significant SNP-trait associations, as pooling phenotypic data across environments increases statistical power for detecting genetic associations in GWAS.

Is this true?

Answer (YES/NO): YES